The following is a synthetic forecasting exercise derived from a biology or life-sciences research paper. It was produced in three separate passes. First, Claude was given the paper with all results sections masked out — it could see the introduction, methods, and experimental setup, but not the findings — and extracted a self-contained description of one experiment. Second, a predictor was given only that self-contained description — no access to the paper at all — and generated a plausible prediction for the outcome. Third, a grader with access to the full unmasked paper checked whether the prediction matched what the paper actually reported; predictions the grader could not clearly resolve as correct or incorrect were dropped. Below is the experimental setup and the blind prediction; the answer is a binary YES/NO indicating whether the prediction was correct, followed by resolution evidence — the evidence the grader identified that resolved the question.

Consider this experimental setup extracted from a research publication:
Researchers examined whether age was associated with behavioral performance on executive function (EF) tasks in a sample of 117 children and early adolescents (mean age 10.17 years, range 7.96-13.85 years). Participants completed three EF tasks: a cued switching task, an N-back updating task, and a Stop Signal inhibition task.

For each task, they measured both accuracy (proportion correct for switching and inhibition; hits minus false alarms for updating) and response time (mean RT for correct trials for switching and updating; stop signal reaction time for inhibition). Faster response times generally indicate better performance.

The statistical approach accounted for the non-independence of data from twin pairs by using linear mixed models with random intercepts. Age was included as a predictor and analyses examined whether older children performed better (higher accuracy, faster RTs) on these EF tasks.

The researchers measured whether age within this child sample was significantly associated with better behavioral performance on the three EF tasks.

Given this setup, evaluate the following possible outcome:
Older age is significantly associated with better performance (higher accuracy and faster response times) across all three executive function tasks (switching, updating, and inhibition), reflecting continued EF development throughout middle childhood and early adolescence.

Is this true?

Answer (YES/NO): NO